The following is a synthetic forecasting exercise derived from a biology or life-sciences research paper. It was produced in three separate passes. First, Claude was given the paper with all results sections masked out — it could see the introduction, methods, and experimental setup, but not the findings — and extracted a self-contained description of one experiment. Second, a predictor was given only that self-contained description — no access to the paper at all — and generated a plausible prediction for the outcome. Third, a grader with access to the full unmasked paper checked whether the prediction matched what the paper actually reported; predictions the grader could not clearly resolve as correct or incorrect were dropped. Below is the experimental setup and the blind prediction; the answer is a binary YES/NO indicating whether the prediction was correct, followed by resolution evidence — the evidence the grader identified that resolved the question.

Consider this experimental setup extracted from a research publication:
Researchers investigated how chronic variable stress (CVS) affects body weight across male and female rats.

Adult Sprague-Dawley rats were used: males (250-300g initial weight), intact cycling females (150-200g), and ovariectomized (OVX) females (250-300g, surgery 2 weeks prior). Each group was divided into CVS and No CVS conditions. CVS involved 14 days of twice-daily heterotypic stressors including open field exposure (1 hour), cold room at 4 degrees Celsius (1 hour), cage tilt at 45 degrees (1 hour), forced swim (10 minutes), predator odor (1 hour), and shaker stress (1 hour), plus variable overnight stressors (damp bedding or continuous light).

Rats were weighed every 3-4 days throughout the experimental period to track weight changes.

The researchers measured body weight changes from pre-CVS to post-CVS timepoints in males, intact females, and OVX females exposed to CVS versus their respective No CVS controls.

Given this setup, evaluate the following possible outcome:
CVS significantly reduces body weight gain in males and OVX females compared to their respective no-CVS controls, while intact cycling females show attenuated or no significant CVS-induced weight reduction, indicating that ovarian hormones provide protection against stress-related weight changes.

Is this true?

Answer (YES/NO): YES